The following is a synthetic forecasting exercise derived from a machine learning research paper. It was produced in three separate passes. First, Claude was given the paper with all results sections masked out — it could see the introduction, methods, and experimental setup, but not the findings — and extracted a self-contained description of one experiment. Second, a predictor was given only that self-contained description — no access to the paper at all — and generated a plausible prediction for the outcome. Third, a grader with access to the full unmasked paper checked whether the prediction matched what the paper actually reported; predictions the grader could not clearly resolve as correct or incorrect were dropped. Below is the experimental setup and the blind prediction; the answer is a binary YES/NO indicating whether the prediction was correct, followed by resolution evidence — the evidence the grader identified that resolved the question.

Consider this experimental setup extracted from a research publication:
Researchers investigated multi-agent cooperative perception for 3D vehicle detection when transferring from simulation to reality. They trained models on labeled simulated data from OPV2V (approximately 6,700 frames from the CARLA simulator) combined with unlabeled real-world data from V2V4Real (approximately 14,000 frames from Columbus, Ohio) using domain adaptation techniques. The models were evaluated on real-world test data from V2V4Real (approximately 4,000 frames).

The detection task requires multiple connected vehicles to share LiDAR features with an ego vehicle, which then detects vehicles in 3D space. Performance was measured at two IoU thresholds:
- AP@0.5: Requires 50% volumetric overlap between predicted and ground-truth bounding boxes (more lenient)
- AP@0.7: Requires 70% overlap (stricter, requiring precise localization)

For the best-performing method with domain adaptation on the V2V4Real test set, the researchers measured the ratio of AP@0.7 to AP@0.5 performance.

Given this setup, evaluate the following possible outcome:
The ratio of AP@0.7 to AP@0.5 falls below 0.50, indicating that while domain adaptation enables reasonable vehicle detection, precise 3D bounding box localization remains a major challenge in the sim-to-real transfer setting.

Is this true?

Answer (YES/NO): YES